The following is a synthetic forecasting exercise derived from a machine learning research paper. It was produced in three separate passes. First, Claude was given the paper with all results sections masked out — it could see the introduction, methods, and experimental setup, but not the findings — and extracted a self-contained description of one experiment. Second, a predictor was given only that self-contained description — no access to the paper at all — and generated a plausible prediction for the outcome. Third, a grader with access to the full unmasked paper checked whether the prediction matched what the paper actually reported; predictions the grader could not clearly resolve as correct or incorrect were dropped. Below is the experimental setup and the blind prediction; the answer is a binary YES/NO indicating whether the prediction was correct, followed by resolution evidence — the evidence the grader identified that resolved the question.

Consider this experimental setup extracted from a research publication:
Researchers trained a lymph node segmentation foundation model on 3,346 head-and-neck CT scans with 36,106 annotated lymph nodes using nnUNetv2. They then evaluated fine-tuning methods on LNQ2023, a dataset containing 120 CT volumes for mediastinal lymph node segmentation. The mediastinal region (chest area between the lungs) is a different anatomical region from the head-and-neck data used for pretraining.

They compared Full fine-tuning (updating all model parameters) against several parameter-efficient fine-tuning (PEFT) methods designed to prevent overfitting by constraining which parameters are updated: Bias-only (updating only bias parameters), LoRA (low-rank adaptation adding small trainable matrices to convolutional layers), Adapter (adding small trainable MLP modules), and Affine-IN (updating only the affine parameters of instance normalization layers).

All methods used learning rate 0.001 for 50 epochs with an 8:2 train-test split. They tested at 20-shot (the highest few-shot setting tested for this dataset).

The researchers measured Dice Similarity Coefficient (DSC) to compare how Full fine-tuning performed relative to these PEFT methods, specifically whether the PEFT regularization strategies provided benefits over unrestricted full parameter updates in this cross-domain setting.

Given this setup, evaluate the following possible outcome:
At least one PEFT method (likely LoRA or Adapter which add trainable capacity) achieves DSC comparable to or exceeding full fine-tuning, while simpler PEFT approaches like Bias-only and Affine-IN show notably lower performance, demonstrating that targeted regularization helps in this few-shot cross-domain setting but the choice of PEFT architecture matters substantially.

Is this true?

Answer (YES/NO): NO